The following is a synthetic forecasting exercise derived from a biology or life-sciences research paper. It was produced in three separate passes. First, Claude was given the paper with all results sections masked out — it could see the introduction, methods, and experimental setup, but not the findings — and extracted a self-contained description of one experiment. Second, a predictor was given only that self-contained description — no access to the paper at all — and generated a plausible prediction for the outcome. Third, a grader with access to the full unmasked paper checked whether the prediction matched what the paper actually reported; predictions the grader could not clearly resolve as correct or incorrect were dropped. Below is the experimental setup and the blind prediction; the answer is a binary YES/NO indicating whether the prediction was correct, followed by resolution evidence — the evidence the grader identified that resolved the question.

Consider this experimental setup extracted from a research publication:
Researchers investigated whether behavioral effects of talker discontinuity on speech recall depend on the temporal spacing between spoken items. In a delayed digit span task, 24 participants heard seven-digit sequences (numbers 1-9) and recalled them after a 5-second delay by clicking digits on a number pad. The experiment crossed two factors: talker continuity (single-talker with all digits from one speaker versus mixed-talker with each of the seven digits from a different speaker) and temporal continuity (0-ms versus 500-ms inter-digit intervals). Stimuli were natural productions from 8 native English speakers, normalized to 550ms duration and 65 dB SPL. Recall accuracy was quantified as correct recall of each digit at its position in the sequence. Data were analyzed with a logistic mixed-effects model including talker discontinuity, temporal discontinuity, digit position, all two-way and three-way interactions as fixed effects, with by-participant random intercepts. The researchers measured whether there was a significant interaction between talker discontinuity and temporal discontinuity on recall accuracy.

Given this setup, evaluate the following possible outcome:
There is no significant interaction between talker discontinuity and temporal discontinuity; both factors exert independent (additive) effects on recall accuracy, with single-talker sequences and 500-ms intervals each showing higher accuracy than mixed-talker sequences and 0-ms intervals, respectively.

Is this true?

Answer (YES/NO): NO